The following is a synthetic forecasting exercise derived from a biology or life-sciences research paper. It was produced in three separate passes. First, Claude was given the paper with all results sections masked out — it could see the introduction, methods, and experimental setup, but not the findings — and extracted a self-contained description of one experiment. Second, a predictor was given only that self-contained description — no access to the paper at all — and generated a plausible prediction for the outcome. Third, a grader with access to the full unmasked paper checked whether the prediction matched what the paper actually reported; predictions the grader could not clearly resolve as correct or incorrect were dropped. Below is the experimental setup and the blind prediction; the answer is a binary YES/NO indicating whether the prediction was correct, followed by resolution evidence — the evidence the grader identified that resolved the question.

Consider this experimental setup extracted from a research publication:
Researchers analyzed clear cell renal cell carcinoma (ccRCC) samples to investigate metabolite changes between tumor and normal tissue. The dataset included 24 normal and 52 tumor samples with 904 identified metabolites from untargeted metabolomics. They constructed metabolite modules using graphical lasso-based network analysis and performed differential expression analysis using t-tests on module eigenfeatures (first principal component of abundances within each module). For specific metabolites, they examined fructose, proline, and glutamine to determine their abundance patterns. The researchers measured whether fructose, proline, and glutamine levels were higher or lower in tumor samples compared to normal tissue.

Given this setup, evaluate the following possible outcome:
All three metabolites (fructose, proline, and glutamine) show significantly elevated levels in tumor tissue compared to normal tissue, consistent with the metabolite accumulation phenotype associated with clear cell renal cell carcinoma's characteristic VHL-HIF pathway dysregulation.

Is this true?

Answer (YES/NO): YES